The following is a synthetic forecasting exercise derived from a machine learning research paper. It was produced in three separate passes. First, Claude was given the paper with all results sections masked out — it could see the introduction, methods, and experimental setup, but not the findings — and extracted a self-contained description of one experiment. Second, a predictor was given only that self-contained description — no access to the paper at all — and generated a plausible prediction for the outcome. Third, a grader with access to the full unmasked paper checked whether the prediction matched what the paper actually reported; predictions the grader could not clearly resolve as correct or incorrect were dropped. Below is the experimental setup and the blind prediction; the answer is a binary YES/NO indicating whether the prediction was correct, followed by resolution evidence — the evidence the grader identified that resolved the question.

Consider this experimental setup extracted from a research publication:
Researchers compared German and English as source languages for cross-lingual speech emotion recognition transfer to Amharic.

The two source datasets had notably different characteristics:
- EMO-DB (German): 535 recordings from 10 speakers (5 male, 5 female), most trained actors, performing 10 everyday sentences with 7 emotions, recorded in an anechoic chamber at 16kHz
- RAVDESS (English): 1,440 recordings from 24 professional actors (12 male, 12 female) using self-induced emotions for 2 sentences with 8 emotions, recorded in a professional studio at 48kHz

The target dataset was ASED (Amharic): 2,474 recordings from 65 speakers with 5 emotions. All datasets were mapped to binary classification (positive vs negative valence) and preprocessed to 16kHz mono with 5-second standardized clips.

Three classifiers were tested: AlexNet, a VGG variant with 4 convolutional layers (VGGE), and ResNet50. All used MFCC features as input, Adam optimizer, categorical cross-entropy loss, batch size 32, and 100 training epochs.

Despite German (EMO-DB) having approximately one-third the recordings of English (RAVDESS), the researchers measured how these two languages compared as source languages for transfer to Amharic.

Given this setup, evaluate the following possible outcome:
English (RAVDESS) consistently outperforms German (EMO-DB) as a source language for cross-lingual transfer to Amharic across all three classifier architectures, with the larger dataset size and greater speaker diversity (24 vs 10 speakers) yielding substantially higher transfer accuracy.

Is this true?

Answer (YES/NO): NO